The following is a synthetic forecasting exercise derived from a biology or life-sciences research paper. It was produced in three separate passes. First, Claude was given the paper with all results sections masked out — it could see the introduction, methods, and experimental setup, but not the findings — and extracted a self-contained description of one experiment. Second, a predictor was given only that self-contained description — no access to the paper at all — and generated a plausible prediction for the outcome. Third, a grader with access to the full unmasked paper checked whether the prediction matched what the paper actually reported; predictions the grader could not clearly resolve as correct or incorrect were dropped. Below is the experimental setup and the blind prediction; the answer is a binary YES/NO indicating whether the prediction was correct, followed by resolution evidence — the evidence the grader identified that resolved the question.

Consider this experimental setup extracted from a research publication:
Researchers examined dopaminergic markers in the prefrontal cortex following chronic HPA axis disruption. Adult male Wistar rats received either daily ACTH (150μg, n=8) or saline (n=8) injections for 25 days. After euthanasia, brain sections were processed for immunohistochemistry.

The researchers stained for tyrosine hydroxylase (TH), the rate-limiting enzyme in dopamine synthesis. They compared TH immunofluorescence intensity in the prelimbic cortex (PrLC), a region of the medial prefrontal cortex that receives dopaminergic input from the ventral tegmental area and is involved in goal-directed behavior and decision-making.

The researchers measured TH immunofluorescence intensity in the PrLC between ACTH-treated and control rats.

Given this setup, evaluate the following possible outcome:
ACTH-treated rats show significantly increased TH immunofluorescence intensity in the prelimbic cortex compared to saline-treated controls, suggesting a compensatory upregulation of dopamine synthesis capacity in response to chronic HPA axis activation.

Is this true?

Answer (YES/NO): NO